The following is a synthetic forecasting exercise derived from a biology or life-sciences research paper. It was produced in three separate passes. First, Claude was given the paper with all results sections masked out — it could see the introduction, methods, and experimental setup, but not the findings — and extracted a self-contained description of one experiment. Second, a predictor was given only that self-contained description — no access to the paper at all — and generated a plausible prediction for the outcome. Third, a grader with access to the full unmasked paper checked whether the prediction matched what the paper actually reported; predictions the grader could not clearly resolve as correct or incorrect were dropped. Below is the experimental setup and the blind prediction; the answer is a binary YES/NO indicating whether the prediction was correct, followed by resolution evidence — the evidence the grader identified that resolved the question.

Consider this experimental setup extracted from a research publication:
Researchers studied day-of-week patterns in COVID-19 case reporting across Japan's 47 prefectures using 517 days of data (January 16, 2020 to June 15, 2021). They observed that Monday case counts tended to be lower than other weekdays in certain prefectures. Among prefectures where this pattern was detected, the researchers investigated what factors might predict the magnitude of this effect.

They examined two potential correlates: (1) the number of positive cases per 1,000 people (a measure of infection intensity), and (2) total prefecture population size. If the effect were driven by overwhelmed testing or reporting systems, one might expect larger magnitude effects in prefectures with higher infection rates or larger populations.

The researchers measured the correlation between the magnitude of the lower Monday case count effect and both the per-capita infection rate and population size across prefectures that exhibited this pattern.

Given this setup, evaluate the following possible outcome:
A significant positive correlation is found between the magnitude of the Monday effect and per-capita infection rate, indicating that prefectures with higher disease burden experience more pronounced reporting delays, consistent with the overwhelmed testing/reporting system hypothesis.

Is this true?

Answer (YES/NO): NO